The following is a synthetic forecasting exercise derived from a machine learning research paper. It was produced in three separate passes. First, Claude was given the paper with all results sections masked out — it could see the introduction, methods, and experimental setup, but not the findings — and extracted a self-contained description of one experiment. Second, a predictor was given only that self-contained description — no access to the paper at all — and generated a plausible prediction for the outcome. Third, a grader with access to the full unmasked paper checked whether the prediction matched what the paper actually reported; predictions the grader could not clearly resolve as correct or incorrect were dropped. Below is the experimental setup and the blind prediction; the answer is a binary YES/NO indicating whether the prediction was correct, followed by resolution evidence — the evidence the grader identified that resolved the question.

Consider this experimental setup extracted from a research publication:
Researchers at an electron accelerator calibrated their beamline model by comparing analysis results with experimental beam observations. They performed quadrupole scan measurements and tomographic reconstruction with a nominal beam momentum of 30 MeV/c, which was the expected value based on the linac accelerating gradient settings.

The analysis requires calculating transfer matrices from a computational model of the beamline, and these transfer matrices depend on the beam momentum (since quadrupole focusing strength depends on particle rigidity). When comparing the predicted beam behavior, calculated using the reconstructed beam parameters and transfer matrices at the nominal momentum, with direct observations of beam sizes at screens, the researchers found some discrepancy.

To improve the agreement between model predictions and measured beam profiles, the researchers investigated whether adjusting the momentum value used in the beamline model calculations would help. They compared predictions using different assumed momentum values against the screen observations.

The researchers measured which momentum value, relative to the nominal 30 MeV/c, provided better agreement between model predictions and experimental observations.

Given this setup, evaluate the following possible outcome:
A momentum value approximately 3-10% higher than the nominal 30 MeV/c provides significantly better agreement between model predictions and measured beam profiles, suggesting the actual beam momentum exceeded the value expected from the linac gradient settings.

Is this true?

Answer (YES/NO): NO